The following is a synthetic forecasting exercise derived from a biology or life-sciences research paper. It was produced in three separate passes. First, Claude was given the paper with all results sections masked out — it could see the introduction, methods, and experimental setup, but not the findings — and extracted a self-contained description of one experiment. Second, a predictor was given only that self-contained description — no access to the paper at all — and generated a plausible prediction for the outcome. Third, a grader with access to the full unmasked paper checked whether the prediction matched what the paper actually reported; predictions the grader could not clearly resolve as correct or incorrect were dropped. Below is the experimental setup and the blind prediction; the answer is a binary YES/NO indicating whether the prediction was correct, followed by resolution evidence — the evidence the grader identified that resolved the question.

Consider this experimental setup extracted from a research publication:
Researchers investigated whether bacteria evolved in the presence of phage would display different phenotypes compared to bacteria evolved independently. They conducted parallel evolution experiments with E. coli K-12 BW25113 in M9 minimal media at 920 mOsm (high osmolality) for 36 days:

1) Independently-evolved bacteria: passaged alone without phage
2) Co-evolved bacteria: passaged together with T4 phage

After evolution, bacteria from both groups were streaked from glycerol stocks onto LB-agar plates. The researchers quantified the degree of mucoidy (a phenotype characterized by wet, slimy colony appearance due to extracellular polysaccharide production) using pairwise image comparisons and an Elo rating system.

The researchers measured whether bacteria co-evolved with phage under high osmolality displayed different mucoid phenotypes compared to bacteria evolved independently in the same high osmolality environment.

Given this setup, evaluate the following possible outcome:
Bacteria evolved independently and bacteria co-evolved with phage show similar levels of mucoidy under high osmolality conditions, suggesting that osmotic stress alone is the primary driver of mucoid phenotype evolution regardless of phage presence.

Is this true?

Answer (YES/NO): NO